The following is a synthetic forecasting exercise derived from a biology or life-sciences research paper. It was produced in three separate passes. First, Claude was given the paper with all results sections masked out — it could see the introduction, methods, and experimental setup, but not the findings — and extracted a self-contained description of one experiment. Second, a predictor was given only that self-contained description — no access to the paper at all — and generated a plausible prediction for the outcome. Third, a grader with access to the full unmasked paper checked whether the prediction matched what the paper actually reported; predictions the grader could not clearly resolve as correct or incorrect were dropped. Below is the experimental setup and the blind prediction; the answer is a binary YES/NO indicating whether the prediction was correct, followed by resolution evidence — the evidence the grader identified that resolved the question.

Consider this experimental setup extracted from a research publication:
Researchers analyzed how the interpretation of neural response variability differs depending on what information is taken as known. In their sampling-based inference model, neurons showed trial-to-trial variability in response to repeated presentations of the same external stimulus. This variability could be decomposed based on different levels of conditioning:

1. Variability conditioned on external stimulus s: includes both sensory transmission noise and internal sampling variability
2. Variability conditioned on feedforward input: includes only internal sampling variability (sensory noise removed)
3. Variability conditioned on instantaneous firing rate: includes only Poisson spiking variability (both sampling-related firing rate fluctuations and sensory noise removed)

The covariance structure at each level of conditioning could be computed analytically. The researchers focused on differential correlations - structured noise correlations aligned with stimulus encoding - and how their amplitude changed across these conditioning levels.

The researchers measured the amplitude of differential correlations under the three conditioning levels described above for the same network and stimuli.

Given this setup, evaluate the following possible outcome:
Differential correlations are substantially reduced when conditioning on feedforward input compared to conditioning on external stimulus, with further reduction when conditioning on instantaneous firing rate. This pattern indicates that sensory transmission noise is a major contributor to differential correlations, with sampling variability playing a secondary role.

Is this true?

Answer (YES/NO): NO